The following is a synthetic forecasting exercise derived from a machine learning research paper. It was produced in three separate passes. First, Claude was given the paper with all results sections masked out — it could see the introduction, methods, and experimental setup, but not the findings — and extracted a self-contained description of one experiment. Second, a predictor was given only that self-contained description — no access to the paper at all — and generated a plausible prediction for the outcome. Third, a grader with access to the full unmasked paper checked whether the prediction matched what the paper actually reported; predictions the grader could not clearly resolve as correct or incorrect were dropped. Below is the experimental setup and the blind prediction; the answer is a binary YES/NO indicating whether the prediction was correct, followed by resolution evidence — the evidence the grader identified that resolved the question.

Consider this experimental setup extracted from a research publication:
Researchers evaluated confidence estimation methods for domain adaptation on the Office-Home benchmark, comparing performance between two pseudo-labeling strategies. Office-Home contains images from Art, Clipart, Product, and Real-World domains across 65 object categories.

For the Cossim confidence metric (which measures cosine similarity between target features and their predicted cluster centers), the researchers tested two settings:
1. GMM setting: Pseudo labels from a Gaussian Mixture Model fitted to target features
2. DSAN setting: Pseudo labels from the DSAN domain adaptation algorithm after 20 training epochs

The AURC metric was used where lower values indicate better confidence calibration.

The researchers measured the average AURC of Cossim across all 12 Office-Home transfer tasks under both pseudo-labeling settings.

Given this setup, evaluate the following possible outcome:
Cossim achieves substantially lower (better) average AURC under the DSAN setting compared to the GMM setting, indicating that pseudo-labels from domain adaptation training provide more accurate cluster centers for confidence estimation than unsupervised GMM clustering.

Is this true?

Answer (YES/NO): NO